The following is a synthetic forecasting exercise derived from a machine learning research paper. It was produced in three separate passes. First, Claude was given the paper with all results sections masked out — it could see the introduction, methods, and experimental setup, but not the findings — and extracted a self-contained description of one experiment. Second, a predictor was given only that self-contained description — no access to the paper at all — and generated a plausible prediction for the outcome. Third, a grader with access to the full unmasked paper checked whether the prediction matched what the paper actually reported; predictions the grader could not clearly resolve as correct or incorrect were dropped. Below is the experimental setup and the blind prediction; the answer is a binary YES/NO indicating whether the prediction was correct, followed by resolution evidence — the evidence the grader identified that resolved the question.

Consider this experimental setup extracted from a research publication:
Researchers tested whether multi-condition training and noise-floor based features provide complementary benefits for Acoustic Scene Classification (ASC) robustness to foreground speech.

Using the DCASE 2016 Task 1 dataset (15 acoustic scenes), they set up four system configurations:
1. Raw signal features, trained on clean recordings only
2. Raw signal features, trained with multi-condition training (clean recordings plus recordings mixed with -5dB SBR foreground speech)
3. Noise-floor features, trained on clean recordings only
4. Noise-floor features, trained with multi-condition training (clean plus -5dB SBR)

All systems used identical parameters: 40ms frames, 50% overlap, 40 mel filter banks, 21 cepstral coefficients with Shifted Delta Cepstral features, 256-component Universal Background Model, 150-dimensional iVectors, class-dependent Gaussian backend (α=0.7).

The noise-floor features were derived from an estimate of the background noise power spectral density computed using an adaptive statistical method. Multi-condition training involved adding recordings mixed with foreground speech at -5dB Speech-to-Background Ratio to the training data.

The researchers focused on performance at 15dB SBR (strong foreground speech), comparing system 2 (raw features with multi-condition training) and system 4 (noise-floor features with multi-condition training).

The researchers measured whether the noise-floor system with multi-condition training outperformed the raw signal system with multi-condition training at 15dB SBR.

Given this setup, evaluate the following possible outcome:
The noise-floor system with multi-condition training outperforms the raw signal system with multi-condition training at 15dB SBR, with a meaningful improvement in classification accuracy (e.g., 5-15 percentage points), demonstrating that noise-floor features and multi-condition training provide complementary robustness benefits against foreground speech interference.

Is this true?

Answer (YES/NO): YES